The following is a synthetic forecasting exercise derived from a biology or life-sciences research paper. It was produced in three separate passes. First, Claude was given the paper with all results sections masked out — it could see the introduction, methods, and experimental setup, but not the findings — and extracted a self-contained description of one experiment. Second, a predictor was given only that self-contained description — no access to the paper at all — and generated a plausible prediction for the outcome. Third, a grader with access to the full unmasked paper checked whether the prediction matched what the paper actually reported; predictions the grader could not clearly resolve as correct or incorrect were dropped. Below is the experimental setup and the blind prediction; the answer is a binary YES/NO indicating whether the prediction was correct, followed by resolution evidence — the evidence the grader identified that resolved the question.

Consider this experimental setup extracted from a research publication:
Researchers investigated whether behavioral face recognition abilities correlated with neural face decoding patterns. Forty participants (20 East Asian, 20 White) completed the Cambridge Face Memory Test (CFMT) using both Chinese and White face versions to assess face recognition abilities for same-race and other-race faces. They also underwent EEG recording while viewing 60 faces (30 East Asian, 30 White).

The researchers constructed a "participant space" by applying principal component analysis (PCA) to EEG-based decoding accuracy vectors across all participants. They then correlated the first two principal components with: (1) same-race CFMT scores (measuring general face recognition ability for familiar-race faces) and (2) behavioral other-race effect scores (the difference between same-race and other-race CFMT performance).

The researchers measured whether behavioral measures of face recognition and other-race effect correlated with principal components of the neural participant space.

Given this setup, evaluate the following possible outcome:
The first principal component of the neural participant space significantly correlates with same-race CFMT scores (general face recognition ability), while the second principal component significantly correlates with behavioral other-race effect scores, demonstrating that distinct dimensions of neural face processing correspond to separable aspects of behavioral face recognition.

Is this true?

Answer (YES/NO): YES